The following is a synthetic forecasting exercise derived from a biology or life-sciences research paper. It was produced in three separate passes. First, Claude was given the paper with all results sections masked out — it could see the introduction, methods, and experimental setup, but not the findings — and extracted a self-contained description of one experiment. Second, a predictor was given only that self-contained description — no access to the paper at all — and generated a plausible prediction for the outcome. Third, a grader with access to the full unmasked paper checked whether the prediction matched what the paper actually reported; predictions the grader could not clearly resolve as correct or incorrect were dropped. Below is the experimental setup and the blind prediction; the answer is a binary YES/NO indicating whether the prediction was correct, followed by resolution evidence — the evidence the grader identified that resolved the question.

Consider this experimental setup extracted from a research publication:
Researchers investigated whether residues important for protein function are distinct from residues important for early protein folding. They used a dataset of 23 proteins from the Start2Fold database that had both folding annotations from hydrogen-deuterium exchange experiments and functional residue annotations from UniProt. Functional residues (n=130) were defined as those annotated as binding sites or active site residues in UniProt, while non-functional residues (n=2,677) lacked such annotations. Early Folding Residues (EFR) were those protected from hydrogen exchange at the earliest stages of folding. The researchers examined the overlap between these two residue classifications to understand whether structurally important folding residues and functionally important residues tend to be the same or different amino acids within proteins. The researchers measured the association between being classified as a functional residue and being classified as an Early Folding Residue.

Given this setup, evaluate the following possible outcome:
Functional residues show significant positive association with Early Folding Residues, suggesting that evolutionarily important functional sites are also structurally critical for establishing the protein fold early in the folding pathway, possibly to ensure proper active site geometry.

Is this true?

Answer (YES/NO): NO